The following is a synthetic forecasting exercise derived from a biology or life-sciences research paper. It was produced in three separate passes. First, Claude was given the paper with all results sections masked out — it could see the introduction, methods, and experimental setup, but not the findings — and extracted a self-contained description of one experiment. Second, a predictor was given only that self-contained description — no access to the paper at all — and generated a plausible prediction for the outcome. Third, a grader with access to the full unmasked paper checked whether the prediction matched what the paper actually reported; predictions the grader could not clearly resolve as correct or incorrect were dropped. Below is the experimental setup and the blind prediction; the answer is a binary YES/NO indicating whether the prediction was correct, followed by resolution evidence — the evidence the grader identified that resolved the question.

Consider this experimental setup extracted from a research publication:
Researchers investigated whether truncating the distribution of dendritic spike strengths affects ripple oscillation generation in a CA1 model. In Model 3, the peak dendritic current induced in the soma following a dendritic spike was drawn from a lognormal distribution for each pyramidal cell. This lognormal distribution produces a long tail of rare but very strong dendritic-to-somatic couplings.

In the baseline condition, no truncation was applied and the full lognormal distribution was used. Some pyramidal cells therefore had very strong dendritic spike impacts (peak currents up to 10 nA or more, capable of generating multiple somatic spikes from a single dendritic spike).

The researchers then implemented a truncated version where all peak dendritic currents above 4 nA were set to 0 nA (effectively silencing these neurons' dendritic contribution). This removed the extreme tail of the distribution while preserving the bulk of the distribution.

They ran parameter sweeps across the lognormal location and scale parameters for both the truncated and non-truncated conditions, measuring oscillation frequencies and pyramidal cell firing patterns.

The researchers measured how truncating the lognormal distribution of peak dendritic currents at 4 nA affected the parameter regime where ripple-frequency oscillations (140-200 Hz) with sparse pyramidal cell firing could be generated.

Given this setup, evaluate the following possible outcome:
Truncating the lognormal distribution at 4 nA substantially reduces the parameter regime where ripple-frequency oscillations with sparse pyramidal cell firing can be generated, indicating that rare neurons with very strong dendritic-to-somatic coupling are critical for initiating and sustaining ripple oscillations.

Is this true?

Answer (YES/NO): NO